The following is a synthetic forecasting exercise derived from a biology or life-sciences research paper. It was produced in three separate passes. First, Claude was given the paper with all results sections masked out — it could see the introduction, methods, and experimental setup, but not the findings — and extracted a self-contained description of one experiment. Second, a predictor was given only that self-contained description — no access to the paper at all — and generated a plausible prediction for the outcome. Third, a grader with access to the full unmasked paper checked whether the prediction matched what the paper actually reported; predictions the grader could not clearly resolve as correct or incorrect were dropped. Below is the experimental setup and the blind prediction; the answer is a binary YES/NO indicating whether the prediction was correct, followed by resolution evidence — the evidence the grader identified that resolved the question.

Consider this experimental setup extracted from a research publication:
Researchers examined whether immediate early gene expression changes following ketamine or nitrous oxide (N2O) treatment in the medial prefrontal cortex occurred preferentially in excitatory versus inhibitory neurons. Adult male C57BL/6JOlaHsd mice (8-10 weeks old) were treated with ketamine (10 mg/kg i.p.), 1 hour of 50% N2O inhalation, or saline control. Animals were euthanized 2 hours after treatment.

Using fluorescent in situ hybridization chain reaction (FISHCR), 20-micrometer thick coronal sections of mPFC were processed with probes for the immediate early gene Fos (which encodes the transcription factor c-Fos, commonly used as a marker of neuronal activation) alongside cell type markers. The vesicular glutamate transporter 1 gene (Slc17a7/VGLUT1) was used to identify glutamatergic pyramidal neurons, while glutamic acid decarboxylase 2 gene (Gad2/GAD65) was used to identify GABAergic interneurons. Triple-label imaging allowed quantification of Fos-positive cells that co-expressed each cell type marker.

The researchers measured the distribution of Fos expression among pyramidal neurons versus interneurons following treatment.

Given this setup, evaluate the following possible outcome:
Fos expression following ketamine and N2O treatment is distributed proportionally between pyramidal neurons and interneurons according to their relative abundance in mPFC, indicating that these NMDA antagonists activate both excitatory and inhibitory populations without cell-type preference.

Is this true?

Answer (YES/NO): NO